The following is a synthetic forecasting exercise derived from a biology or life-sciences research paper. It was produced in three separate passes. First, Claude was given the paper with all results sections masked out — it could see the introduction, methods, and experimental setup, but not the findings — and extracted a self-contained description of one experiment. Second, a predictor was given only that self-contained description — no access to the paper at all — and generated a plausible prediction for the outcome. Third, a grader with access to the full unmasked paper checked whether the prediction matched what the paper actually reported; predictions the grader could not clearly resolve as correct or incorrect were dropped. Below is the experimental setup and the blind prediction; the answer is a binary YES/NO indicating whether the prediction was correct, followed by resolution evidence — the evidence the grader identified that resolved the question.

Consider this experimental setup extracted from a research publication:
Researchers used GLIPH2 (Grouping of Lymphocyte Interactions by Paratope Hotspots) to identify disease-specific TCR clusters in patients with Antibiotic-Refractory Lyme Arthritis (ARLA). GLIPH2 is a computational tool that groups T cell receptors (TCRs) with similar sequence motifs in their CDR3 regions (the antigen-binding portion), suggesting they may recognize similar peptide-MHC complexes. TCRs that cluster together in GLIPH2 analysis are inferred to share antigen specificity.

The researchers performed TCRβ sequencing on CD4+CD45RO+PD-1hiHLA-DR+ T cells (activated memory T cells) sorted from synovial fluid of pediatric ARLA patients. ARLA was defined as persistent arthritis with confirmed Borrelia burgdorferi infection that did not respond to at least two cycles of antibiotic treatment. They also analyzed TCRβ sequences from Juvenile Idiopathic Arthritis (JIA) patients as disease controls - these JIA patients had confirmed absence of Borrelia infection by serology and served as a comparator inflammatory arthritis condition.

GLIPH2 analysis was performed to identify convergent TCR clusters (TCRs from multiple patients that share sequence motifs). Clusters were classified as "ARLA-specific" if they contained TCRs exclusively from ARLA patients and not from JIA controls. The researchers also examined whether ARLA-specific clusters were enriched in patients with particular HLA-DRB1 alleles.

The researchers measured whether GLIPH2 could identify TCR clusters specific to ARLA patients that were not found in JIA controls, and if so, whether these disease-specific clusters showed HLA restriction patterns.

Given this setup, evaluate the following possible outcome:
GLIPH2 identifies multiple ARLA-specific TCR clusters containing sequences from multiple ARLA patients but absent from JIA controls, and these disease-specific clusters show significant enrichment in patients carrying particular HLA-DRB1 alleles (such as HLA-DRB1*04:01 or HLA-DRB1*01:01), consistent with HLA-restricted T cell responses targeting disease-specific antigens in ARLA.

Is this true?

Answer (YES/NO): NO